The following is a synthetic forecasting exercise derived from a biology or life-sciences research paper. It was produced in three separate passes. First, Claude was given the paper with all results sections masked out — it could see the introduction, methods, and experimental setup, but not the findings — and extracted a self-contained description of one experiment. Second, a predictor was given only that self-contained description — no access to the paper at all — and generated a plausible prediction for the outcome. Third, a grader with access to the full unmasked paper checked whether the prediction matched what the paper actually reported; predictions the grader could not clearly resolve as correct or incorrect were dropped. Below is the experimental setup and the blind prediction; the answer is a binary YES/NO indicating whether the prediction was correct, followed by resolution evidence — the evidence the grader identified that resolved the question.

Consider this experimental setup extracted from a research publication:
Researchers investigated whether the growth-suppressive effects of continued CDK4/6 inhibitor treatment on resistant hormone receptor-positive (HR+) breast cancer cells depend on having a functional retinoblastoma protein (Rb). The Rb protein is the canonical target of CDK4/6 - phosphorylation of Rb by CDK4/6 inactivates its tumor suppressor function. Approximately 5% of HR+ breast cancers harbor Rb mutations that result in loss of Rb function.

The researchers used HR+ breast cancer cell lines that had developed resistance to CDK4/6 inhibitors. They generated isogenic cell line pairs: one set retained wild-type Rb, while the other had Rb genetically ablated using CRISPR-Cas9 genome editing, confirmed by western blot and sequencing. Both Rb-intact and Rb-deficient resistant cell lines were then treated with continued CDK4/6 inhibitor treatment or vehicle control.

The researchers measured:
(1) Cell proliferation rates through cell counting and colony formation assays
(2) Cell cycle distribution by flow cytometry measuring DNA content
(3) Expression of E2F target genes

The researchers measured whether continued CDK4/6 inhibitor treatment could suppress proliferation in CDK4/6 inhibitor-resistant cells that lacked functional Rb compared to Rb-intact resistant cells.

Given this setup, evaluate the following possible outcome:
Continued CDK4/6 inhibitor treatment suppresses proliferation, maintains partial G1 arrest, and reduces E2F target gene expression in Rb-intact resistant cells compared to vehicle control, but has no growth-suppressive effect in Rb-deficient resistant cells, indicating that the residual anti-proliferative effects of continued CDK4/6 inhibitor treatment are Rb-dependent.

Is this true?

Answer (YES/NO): YES